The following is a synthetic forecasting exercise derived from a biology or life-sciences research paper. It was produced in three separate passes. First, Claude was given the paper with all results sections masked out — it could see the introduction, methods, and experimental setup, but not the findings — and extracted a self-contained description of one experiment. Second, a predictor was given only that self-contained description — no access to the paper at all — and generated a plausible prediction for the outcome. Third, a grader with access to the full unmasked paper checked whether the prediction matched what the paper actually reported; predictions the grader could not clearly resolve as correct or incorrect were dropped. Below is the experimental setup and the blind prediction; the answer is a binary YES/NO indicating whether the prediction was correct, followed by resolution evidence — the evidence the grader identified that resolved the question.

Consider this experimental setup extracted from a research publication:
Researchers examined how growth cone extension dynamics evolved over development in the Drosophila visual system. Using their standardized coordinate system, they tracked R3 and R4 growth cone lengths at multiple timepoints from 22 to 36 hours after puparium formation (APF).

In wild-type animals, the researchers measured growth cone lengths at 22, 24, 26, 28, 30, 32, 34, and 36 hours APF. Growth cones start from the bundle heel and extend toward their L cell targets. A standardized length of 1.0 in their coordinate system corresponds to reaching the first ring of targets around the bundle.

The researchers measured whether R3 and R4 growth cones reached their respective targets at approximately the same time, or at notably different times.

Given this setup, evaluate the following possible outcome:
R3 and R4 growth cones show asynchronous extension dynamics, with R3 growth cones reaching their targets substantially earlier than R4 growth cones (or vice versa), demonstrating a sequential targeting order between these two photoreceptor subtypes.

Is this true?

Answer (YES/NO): NO